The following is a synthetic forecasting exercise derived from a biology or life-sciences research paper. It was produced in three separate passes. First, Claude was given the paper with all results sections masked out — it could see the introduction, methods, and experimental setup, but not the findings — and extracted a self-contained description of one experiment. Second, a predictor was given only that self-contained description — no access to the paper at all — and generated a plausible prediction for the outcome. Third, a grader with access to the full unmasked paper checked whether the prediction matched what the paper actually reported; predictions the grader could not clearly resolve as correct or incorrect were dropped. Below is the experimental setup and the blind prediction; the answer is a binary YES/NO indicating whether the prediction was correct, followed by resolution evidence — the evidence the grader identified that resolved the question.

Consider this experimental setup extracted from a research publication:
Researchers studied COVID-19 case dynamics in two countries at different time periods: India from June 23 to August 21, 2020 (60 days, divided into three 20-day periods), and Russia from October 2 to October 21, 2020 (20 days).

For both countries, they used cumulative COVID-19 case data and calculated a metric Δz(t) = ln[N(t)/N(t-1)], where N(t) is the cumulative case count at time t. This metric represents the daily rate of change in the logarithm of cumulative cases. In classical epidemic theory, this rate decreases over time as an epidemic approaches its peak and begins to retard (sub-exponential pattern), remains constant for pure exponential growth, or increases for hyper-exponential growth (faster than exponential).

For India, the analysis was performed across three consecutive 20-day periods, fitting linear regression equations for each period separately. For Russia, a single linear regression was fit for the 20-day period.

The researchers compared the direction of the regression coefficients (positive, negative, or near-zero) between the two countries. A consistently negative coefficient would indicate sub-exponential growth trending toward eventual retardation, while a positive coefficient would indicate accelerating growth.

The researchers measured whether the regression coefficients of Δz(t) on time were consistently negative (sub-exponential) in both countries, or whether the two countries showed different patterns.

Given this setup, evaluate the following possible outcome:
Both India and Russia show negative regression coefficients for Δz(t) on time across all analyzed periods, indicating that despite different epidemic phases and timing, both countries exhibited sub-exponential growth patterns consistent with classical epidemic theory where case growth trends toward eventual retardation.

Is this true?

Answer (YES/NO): NO